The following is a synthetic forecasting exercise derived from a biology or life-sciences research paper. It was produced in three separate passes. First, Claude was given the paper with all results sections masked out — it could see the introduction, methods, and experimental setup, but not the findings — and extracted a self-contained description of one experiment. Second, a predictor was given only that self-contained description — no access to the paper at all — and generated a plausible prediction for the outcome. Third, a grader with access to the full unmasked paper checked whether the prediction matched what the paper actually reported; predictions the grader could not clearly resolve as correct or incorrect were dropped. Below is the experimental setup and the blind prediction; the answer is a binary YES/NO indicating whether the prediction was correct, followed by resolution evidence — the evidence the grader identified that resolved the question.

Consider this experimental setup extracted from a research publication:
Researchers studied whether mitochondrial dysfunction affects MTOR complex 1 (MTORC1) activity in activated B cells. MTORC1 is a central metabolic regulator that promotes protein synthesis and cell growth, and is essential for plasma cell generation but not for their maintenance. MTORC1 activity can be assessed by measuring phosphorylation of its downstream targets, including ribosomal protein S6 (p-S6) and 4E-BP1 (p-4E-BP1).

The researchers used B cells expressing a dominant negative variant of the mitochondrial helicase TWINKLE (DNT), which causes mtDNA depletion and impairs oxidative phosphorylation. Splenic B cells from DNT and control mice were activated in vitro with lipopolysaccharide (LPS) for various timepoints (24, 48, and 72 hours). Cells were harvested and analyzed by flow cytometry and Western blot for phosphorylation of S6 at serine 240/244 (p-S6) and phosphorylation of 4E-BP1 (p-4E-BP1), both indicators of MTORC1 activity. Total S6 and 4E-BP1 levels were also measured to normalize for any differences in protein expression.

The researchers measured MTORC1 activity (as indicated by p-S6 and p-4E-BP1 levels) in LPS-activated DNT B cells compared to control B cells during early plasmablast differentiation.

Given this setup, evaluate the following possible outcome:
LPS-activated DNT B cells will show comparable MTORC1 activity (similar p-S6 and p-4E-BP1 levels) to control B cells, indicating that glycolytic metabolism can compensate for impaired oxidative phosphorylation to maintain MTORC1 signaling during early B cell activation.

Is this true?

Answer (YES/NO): NO